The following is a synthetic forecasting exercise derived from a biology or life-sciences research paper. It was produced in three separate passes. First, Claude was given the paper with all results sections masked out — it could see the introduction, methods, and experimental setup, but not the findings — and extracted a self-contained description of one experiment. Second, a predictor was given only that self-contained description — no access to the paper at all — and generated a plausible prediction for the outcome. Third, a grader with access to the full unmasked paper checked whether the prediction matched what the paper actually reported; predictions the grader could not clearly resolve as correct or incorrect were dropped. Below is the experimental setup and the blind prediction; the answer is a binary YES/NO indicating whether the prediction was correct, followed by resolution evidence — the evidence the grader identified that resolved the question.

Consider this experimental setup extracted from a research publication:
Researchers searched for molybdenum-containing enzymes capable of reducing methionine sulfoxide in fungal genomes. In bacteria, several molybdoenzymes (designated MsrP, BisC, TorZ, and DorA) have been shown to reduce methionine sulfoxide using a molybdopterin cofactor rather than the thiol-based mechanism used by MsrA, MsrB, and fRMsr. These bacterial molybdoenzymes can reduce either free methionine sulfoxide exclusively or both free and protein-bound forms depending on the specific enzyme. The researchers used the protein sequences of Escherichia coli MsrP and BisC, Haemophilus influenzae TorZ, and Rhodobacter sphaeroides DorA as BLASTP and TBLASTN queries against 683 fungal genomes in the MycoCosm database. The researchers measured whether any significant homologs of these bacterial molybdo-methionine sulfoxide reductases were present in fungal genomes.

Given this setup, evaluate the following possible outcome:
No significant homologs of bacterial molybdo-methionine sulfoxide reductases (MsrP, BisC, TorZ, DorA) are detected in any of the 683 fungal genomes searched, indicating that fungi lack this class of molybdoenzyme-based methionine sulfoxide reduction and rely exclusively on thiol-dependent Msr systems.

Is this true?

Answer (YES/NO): YES